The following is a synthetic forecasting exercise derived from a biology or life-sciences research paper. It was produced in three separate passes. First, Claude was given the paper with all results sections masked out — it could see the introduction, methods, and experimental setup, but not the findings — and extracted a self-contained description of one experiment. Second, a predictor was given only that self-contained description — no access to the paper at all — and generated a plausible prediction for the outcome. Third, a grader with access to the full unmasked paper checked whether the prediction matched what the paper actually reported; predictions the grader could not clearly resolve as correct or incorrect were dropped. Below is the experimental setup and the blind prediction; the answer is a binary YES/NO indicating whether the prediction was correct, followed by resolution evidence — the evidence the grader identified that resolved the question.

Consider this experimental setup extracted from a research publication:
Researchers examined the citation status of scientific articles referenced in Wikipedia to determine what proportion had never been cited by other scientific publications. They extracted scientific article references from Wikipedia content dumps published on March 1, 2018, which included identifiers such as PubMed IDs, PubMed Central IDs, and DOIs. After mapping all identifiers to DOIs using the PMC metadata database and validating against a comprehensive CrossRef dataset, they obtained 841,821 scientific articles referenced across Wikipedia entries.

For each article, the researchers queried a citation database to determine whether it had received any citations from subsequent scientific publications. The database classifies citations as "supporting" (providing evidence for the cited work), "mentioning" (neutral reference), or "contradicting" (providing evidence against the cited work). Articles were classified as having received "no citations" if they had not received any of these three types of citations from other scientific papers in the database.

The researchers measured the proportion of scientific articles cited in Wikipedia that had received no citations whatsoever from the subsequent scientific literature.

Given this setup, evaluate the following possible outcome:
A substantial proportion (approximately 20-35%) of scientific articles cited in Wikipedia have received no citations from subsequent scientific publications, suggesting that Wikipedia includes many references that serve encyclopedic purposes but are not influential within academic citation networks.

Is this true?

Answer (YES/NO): NO